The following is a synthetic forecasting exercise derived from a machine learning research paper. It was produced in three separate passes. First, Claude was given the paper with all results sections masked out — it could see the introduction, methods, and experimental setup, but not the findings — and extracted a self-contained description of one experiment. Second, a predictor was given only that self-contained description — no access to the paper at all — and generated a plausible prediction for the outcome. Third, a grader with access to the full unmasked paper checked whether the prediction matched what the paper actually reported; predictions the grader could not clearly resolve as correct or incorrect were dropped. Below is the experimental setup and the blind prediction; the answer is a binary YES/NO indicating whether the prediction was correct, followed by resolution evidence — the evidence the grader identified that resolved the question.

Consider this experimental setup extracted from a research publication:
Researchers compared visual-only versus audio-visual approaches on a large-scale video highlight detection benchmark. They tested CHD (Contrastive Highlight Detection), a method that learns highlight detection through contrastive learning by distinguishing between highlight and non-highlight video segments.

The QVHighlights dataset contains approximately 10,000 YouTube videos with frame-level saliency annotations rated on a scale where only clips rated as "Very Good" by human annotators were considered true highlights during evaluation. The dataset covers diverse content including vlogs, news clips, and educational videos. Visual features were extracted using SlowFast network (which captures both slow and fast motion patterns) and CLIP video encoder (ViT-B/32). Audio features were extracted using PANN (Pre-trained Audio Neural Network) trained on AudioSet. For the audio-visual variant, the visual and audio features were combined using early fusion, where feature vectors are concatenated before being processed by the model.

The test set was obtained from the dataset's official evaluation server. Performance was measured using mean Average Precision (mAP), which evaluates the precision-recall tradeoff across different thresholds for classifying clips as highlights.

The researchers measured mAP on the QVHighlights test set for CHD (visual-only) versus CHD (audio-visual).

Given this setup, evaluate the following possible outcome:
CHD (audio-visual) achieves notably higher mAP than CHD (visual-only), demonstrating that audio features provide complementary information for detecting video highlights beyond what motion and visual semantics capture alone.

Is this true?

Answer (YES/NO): YES